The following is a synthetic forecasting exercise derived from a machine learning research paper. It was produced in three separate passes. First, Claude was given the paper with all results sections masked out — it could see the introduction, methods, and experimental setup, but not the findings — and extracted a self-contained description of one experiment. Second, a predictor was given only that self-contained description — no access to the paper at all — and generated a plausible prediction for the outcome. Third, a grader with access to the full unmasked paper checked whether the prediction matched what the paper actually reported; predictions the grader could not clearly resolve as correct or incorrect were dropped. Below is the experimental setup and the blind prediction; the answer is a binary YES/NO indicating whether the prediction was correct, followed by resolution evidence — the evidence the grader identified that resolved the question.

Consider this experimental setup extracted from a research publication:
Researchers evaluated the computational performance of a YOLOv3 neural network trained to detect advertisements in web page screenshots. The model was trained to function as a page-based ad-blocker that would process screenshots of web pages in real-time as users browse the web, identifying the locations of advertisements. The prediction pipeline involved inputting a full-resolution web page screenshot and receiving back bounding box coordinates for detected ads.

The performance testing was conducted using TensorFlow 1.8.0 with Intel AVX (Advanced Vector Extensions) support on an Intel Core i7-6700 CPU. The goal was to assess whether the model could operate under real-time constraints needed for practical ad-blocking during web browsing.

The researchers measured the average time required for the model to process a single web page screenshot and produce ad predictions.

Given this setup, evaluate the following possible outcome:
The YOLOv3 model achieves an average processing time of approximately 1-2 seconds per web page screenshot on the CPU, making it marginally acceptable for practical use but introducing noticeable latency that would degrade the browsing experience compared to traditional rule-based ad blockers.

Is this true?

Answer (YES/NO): NO